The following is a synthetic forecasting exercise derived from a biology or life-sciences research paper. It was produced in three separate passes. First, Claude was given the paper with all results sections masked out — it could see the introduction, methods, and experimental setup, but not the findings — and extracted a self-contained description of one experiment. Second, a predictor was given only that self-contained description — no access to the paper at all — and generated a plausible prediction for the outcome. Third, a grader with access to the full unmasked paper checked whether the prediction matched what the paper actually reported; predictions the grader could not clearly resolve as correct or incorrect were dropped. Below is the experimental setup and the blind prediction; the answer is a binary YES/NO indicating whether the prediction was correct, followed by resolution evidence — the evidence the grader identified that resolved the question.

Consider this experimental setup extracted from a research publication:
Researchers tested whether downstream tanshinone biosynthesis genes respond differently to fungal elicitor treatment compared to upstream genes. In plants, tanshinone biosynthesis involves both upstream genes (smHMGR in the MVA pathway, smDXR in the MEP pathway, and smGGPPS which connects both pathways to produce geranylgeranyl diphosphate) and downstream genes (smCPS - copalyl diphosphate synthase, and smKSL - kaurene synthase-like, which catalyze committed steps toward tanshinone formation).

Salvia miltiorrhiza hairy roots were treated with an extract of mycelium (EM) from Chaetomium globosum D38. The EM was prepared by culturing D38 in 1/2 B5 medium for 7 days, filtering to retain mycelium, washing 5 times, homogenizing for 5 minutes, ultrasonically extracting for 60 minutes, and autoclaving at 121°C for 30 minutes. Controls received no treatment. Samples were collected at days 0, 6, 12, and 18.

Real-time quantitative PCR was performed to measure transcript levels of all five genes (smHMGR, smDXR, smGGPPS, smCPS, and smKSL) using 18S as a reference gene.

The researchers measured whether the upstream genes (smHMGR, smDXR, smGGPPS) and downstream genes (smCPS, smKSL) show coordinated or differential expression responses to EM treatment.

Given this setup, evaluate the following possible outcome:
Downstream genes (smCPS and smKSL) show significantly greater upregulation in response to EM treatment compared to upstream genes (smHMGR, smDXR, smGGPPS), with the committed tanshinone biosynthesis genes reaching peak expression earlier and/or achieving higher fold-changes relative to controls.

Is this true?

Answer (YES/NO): NO